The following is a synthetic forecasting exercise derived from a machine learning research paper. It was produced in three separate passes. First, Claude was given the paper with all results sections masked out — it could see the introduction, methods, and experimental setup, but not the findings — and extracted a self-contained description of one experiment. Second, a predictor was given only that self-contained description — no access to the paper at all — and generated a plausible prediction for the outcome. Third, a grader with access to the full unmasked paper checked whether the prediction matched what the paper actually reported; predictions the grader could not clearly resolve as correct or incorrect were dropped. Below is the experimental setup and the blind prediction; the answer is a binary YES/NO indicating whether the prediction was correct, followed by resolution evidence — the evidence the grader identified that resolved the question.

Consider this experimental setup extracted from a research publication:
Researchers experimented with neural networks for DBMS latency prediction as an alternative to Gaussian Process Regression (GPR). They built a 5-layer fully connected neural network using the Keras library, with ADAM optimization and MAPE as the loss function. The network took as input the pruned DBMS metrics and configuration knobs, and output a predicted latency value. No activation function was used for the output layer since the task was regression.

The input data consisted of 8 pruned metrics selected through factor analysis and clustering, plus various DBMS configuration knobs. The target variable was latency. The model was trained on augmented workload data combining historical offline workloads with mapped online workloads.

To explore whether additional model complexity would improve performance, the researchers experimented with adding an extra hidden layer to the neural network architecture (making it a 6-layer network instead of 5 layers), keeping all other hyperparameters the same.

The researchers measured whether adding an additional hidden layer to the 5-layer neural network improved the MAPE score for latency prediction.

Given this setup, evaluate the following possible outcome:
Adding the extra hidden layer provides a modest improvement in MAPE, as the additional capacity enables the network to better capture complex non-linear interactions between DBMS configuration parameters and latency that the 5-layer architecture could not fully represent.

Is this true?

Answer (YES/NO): NO